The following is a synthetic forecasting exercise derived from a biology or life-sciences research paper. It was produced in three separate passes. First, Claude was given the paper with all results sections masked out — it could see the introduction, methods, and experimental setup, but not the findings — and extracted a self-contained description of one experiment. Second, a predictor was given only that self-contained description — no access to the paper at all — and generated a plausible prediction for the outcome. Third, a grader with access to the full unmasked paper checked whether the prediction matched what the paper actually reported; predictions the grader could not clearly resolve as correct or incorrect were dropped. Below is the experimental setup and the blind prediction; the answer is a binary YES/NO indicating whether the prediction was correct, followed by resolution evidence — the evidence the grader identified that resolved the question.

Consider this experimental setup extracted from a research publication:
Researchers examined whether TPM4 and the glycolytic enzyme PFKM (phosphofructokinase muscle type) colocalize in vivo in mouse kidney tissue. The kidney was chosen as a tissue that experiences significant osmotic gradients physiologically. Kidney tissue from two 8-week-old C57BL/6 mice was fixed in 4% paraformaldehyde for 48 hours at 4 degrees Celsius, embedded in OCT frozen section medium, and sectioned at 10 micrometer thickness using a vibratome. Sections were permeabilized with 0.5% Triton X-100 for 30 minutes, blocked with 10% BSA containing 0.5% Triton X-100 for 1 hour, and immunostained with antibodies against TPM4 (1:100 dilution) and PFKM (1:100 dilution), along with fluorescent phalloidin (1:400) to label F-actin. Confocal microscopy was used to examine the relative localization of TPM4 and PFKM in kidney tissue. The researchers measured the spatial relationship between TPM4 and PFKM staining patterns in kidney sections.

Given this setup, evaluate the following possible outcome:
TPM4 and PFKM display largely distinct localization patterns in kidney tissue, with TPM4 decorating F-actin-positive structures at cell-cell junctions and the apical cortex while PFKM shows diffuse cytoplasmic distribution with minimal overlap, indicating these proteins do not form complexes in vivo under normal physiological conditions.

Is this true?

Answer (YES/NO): NO